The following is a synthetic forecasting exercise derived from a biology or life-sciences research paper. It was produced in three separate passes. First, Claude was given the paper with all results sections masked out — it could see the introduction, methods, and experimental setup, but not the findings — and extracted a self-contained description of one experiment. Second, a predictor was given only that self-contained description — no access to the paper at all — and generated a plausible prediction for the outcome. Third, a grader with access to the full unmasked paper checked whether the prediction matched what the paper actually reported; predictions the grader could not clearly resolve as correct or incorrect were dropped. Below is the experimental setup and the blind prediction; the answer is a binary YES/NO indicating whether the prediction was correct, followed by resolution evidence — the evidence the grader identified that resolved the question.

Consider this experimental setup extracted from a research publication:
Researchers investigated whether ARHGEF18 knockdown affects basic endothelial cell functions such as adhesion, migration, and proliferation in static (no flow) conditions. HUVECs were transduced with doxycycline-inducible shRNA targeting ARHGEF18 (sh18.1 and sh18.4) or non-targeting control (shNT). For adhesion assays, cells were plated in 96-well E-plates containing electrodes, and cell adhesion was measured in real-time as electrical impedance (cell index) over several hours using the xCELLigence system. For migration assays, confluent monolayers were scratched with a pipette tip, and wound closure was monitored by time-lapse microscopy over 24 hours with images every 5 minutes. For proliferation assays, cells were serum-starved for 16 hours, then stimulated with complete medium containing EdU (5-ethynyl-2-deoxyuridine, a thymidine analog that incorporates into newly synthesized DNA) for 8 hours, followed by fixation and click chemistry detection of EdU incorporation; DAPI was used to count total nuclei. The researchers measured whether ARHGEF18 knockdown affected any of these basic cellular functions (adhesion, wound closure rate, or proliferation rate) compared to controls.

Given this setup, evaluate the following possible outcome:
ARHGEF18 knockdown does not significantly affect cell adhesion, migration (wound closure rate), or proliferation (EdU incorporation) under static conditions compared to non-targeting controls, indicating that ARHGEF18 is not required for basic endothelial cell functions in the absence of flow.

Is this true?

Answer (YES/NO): NO